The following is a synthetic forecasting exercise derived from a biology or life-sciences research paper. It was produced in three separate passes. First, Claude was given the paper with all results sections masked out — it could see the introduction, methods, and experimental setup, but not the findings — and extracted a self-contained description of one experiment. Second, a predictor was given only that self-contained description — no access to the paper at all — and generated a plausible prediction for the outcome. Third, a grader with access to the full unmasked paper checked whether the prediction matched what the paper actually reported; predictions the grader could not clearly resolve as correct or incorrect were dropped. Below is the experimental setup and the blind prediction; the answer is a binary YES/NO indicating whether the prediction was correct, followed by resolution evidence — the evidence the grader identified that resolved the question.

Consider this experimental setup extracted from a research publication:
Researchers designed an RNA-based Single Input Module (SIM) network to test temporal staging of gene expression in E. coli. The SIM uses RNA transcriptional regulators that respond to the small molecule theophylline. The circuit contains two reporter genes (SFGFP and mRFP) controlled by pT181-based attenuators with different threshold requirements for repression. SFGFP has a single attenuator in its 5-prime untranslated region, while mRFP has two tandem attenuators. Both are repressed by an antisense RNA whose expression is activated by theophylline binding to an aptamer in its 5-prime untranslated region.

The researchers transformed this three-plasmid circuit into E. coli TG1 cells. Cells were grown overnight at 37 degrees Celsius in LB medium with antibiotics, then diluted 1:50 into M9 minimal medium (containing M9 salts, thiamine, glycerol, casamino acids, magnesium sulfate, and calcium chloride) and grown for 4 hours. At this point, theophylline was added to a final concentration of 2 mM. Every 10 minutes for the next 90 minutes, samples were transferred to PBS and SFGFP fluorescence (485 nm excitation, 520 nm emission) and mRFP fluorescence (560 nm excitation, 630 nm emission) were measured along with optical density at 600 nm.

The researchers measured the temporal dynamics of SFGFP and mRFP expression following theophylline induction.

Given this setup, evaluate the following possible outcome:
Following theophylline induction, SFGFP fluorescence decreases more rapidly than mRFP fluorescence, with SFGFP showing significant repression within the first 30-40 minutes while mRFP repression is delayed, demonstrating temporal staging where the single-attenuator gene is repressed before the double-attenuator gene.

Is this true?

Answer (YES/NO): NO